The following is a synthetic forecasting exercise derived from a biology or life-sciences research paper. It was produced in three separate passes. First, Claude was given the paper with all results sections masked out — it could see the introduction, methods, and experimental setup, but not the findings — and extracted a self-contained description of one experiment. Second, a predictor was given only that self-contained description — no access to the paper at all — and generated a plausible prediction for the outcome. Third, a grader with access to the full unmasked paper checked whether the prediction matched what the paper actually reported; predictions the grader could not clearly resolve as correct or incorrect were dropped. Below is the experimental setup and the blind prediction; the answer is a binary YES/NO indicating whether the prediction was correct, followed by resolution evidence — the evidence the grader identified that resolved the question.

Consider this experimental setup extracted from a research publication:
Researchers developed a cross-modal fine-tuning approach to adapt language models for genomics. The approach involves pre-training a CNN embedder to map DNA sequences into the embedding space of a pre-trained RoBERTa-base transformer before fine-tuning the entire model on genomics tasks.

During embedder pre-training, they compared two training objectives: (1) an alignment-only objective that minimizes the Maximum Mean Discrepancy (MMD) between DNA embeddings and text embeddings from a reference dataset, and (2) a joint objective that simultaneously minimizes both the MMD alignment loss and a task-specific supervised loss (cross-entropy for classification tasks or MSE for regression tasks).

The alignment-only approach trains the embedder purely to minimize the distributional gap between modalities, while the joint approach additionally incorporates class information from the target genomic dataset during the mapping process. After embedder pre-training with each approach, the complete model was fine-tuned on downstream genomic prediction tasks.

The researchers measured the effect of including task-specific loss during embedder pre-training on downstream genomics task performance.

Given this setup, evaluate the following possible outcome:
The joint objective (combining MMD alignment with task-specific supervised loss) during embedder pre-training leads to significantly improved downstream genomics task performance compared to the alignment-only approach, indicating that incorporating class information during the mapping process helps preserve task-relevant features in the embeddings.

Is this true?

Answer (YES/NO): YES